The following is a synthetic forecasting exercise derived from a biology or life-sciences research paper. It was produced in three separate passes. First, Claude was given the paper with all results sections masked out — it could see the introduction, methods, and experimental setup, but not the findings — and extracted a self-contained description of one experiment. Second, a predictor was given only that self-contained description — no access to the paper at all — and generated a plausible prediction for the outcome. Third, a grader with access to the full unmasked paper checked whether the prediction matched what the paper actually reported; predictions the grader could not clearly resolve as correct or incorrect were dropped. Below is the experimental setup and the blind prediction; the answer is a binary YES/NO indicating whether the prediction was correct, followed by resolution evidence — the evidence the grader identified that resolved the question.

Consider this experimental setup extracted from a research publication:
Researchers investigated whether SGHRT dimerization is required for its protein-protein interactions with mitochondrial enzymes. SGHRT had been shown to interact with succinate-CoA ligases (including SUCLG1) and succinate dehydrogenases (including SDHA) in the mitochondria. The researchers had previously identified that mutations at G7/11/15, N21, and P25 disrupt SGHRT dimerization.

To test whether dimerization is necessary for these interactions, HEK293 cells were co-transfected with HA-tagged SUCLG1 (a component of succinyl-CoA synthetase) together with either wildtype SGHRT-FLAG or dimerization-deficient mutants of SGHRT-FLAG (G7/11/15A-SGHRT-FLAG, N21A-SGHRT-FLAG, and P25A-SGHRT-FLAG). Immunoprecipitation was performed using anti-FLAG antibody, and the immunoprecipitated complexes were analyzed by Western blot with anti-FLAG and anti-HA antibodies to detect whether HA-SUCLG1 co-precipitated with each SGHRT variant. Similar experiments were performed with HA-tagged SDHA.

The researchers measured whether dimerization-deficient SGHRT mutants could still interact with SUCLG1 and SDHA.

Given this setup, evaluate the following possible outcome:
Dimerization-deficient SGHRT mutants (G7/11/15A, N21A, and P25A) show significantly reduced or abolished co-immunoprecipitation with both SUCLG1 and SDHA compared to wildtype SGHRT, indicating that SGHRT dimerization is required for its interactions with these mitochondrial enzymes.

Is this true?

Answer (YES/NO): NO